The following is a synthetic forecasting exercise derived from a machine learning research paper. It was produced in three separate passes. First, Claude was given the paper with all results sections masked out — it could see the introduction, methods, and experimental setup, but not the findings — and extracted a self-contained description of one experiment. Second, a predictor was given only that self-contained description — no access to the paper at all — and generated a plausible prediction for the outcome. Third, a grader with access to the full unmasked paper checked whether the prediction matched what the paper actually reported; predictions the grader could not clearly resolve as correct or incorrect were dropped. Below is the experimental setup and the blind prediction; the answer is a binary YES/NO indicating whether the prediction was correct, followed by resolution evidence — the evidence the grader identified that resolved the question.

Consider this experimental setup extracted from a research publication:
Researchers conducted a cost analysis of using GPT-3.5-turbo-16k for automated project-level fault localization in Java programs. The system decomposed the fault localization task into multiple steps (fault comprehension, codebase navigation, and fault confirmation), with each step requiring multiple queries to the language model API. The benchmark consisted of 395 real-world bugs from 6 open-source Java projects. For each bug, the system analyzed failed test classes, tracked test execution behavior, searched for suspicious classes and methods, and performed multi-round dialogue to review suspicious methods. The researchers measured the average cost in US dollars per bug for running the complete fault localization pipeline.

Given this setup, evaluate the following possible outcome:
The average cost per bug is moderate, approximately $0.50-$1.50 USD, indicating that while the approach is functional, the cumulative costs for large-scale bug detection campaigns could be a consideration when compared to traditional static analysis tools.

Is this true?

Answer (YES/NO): NO